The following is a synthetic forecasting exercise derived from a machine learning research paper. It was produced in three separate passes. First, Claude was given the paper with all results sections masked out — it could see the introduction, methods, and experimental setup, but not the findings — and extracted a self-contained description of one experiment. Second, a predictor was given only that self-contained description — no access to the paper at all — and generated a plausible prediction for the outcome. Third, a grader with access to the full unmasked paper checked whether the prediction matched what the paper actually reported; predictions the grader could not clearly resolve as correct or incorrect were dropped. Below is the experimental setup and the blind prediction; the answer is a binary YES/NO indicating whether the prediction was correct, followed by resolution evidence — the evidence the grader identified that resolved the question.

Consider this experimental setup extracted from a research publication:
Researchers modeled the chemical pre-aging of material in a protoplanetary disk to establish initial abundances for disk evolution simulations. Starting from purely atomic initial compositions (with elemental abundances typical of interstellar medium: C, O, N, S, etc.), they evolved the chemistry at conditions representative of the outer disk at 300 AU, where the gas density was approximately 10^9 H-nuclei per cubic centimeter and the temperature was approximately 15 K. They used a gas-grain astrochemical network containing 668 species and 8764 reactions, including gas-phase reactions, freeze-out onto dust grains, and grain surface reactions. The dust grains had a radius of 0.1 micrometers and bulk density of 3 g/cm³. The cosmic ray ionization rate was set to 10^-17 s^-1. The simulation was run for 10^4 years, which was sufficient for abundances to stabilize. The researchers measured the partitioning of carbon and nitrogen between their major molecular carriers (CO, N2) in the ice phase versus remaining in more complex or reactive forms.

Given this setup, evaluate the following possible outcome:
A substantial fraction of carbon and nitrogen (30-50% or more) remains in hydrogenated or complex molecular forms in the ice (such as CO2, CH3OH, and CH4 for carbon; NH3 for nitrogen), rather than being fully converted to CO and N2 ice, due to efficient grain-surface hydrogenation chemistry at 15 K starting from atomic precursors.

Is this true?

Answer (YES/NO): NO